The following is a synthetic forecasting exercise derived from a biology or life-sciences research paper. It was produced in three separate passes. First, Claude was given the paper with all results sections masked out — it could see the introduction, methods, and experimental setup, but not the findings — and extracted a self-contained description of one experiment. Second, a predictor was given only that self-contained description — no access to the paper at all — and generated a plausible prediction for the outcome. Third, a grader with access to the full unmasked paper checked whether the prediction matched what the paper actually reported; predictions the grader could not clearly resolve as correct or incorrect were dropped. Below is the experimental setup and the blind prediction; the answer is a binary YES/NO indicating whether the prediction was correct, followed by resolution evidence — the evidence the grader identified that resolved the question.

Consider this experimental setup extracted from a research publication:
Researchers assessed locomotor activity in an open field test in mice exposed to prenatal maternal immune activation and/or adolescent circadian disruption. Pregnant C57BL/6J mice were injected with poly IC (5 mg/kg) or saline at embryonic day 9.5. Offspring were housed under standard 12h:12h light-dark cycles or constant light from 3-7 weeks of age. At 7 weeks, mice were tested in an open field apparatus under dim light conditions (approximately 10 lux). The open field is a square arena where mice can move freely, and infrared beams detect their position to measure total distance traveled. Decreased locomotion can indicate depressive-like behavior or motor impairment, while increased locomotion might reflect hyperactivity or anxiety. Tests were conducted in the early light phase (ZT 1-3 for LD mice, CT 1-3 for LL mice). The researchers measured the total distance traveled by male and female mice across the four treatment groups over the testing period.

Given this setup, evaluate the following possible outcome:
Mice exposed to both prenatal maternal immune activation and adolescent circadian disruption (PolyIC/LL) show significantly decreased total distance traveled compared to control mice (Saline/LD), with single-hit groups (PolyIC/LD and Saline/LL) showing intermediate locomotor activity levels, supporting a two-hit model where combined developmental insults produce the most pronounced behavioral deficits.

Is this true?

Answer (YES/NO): NO